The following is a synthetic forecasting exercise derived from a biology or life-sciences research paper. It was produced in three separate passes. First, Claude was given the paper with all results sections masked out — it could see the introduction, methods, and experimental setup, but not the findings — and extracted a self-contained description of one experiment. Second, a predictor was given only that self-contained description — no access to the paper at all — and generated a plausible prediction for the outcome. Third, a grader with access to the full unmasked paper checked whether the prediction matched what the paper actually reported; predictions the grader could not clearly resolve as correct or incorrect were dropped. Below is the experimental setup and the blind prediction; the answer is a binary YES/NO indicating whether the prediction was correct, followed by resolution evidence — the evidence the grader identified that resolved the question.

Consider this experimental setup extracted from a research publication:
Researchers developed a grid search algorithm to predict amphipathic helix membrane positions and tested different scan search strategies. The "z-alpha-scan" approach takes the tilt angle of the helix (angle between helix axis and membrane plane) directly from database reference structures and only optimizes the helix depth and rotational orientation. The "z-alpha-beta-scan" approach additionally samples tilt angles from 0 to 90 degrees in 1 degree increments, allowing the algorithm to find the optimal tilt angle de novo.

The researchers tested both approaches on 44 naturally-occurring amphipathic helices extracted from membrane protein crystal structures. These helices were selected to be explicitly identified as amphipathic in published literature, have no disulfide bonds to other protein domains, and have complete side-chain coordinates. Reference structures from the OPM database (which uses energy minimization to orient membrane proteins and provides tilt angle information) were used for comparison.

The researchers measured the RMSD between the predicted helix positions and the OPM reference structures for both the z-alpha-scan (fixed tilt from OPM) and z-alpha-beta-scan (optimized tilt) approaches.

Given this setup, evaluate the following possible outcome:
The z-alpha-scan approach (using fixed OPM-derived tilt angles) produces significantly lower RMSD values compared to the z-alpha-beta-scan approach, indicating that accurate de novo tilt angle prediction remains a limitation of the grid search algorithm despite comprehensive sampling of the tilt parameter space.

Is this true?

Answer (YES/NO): NO